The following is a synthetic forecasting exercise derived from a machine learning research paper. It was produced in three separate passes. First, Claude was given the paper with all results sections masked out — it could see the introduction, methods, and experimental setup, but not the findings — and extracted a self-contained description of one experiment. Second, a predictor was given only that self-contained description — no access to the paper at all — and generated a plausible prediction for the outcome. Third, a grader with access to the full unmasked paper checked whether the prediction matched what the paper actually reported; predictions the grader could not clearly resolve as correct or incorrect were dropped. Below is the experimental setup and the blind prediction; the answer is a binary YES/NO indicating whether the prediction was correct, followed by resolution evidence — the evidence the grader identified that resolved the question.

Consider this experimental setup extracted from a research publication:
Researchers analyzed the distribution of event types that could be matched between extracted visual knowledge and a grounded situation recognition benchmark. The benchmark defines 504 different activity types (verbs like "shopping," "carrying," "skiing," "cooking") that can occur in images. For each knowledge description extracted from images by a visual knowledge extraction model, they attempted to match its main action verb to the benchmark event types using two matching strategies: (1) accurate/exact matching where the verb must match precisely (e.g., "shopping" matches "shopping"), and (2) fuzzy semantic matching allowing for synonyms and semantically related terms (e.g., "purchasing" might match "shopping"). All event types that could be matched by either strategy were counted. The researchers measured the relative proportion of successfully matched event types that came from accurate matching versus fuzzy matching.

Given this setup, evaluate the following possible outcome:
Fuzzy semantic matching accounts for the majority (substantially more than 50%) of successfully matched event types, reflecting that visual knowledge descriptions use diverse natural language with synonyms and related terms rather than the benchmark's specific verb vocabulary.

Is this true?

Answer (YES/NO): NO